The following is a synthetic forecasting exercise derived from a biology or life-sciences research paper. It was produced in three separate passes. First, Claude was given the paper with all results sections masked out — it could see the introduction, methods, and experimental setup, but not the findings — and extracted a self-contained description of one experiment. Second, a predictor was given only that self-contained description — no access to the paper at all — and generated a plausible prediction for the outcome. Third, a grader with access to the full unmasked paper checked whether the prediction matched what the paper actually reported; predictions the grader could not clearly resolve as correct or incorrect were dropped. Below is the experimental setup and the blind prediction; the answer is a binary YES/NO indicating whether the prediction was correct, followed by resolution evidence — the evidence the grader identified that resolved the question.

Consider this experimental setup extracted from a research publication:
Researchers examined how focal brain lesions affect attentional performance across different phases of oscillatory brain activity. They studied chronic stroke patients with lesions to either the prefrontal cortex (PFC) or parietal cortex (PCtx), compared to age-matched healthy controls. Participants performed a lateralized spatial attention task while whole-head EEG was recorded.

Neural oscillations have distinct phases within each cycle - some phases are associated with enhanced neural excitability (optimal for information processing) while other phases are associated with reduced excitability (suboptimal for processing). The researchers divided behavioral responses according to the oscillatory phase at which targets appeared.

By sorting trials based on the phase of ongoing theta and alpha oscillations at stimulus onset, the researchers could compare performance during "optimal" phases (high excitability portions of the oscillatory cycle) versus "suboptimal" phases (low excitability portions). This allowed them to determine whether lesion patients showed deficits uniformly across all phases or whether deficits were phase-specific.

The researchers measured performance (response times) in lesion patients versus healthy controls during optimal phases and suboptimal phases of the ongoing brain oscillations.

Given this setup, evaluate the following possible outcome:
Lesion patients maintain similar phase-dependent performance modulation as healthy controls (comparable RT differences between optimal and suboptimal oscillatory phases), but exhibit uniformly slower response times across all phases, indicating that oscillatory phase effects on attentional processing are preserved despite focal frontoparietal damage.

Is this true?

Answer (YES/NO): NO